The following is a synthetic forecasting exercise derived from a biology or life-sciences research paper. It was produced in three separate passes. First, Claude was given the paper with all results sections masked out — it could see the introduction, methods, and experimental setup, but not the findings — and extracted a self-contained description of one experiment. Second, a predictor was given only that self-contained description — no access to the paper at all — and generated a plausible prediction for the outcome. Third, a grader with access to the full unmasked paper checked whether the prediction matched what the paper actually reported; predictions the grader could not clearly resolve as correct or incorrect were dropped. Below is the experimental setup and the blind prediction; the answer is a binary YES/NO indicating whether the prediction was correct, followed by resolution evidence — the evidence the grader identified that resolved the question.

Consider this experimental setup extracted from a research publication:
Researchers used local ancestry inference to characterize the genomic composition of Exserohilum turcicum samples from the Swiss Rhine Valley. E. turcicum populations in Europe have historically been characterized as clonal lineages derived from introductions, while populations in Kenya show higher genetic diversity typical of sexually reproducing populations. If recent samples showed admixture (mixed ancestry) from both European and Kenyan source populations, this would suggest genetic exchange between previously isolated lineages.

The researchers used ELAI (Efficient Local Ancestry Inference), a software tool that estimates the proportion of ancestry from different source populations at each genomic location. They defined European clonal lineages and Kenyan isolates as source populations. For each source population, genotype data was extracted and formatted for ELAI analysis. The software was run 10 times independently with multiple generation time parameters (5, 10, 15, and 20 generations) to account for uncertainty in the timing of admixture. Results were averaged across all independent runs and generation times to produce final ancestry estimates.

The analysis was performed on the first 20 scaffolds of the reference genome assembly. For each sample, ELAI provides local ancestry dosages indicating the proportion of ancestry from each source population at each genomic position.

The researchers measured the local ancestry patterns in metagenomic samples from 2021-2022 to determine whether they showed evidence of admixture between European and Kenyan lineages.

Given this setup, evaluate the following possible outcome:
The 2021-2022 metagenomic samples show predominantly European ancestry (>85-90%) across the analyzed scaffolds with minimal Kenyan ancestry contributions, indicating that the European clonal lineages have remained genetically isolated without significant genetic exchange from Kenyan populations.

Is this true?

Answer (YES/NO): NO